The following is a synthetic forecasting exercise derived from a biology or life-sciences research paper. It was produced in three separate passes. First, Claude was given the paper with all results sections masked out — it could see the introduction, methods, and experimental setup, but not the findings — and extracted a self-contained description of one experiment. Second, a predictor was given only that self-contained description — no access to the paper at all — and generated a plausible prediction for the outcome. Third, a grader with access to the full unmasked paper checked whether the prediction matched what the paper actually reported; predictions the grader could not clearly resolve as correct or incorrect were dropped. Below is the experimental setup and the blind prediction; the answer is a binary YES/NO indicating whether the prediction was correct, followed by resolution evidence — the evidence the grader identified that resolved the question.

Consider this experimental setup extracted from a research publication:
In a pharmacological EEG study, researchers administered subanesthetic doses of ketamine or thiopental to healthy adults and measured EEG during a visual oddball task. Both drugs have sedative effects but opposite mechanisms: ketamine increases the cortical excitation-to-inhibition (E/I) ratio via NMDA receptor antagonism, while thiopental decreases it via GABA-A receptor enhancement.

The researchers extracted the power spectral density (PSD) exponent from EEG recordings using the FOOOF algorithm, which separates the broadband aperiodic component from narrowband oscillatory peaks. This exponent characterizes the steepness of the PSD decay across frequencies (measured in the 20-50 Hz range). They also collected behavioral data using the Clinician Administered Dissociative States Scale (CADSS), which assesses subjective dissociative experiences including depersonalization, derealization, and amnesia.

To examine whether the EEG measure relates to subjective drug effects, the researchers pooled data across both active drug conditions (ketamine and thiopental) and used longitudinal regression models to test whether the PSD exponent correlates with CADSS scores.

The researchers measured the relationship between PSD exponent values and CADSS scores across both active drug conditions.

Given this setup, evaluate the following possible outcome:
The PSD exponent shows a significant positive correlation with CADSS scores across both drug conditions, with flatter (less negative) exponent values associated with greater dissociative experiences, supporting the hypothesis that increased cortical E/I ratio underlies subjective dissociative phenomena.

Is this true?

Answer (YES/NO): NO